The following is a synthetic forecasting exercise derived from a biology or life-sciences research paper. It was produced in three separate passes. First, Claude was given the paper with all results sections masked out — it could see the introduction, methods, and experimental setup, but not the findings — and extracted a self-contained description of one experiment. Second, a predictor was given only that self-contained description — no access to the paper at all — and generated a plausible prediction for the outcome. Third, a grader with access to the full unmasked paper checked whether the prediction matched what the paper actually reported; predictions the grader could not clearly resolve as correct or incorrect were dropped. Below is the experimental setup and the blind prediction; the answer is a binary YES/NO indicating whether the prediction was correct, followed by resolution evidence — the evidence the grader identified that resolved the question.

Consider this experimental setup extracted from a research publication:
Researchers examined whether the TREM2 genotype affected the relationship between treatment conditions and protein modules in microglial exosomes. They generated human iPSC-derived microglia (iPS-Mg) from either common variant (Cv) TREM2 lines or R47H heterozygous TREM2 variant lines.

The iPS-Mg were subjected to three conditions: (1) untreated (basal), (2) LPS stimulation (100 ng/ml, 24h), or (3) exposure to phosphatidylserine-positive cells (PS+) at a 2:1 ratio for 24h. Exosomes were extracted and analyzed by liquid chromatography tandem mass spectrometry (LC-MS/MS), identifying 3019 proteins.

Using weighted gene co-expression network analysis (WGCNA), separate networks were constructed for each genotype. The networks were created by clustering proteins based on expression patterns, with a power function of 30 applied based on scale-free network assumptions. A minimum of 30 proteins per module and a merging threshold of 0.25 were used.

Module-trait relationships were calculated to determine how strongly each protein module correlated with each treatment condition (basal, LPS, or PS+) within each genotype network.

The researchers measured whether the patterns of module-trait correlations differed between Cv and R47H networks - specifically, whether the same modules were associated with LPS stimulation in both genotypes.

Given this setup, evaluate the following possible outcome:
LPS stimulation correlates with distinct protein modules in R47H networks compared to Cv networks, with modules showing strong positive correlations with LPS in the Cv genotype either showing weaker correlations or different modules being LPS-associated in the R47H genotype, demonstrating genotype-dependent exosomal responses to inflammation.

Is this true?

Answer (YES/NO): YES